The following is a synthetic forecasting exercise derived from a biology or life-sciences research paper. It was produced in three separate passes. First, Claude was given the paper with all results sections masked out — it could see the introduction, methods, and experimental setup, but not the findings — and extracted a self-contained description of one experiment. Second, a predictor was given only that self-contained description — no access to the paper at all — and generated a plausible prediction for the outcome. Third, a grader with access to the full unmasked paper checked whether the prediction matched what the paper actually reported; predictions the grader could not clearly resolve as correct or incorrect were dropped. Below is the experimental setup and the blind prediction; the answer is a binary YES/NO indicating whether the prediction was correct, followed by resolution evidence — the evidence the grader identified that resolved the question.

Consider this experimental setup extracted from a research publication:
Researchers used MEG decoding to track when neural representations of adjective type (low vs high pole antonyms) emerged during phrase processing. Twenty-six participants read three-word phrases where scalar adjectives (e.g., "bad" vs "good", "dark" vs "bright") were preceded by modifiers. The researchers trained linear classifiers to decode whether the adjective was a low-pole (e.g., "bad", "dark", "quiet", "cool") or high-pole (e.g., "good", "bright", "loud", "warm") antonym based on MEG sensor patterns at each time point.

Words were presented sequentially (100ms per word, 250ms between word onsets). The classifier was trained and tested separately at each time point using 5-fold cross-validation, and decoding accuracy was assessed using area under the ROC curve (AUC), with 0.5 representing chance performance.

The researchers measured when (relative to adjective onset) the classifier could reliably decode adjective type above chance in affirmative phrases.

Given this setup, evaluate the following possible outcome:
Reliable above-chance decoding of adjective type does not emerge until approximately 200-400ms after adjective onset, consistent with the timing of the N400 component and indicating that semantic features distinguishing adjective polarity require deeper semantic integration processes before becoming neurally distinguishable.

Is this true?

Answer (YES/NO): NO